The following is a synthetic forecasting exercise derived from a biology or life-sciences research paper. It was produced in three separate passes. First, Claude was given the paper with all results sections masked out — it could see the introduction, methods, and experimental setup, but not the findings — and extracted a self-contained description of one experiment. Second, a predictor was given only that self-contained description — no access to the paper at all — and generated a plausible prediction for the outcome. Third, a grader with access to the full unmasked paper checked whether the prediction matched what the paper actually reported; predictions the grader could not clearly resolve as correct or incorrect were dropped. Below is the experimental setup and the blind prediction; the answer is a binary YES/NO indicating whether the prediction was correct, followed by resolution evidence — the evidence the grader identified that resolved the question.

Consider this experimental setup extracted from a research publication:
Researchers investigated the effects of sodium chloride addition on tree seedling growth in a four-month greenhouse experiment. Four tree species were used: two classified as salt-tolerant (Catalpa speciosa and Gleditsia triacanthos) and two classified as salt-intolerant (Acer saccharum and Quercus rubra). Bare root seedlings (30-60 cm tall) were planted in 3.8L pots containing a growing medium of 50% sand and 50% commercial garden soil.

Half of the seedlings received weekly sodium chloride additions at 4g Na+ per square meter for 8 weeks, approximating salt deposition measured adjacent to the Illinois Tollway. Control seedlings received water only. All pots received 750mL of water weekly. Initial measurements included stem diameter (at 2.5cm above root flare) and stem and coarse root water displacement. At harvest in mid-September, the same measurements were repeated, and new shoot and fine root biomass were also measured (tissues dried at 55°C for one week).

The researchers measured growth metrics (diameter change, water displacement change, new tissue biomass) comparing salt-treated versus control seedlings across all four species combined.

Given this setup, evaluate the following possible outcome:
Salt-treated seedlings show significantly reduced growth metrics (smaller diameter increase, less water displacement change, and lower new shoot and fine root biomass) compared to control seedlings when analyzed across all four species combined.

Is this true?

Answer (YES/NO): NO